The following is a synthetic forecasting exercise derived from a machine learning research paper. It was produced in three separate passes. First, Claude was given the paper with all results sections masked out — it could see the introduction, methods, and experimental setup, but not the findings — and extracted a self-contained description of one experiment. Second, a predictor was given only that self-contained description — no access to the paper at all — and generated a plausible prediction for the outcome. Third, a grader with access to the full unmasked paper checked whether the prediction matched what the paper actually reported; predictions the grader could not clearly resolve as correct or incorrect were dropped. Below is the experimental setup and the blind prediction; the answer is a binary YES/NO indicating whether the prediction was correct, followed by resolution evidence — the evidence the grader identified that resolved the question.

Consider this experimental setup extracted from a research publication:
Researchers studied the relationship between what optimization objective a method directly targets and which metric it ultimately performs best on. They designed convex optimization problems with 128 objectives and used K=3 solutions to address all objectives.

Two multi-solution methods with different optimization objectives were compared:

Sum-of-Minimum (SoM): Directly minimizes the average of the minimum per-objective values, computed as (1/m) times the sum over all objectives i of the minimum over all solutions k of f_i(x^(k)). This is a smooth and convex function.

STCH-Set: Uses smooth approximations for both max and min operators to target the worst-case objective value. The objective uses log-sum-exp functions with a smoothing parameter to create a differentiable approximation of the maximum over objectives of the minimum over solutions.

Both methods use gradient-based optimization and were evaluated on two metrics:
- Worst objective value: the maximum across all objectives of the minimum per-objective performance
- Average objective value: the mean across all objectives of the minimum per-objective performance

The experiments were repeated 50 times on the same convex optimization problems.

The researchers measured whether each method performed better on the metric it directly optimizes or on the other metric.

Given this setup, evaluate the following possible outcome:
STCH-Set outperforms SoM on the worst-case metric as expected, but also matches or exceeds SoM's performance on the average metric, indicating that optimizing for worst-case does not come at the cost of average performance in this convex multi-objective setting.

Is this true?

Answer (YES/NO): NO